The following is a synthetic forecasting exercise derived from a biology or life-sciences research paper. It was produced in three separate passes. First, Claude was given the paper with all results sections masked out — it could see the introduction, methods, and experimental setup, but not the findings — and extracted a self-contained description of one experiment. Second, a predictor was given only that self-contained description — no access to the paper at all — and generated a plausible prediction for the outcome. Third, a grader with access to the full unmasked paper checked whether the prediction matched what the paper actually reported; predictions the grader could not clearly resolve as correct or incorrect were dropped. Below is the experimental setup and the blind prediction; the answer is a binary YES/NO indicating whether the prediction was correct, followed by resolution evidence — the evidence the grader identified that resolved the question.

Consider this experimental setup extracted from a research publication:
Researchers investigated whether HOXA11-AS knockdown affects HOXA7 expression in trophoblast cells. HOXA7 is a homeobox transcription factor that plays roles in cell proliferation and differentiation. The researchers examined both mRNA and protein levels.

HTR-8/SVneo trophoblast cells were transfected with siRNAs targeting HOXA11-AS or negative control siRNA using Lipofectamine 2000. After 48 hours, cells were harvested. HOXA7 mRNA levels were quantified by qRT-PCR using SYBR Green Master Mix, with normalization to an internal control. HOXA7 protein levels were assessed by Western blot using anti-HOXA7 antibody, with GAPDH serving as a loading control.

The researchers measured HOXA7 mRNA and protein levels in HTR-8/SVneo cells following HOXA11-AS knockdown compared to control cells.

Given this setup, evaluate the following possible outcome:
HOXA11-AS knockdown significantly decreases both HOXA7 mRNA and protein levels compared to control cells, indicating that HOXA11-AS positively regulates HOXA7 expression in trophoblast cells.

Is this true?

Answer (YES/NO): YES